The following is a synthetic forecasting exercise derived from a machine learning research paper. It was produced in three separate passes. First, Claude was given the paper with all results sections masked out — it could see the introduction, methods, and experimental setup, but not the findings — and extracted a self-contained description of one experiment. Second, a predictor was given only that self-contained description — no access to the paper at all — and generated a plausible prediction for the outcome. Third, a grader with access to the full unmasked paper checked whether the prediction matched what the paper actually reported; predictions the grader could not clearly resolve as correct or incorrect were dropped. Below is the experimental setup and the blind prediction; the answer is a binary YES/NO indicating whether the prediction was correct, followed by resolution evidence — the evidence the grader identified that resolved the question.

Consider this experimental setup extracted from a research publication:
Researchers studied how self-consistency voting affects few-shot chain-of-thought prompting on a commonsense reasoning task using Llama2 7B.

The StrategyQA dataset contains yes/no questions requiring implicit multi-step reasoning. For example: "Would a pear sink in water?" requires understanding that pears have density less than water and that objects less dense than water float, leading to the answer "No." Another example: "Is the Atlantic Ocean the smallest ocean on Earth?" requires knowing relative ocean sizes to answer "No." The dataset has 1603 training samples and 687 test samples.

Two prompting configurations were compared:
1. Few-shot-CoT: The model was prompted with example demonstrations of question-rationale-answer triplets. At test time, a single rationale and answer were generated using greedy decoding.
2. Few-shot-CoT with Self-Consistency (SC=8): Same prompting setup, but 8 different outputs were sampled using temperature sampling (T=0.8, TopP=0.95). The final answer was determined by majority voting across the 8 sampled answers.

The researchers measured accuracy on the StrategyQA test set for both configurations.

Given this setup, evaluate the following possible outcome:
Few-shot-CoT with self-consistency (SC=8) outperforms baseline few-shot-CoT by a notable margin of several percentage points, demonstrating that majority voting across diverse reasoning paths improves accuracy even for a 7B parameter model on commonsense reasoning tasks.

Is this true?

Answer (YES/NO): NO